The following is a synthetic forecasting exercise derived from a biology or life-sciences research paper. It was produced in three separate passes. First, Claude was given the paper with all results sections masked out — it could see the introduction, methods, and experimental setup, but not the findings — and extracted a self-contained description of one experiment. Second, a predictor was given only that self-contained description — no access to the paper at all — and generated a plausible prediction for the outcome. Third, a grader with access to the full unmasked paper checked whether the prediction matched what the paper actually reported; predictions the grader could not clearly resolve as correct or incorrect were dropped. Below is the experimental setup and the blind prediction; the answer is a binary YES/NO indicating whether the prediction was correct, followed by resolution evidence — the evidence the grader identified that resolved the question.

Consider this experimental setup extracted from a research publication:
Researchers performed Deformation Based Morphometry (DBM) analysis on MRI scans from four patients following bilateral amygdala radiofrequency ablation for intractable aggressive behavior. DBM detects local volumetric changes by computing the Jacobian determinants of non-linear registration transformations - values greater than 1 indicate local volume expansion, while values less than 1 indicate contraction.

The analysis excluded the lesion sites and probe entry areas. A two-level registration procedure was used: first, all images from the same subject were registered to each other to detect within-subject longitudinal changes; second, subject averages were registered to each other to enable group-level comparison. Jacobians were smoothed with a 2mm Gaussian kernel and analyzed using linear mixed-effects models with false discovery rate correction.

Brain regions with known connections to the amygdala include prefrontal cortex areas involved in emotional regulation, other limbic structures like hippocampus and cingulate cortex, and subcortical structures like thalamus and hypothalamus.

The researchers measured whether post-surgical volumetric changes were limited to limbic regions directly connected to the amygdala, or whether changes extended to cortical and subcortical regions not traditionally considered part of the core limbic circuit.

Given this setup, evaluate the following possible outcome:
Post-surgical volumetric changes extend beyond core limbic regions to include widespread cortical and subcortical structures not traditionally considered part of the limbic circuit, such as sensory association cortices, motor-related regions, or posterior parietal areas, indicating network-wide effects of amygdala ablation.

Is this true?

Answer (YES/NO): YES